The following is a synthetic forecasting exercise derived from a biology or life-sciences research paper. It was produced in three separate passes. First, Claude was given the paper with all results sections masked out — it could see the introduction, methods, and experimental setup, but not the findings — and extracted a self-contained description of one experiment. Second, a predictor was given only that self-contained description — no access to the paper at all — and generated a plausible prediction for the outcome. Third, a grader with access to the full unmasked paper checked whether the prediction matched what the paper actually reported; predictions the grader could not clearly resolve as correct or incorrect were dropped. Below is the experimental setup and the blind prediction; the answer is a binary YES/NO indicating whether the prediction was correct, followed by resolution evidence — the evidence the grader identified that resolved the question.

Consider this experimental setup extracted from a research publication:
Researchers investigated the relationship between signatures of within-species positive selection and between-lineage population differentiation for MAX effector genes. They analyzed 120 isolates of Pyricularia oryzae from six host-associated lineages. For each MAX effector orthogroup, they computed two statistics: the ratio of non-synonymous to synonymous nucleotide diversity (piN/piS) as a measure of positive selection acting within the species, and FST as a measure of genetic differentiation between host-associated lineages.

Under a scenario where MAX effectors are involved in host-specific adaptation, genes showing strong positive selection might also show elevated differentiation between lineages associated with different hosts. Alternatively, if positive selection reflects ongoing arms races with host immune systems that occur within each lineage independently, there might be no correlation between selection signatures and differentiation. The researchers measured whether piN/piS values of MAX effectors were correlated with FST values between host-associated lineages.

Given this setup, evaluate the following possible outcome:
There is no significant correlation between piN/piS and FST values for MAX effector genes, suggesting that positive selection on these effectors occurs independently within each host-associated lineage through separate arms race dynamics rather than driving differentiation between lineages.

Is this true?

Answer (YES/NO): NO